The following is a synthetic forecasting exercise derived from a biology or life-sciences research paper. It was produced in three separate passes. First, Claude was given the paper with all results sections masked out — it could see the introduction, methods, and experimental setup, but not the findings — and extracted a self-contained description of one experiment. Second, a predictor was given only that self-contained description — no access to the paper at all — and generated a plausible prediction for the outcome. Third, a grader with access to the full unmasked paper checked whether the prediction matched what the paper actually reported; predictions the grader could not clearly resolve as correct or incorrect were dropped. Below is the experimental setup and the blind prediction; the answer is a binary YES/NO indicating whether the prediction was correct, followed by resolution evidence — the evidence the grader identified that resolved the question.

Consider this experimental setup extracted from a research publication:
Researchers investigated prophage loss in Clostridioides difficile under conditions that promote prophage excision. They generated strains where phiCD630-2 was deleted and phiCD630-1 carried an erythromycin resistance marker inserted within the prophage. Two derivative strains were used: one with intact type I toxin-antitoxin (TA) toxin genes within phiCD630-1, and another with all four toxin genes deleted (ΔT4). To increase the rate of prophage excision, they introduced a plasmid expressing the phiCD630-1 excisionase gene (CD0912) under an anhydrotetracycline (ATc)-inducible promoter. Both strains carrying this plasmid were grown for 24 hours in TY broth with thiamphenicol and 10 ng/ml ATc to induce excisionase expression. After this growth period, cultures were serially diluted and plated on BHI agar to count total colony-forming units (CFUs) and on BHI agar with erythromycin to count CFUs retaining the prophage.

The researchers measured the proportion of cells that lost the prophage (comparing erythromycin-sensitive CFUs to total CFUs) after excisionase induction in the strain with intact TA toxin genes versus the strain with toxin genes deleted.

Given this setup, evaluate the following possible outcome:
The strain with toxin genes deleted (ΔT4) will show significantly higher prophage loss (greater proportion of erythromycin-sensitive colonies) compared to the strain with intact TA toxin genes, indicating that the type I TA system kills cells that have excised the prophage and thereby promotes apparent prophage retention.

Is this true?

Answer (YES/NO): YES